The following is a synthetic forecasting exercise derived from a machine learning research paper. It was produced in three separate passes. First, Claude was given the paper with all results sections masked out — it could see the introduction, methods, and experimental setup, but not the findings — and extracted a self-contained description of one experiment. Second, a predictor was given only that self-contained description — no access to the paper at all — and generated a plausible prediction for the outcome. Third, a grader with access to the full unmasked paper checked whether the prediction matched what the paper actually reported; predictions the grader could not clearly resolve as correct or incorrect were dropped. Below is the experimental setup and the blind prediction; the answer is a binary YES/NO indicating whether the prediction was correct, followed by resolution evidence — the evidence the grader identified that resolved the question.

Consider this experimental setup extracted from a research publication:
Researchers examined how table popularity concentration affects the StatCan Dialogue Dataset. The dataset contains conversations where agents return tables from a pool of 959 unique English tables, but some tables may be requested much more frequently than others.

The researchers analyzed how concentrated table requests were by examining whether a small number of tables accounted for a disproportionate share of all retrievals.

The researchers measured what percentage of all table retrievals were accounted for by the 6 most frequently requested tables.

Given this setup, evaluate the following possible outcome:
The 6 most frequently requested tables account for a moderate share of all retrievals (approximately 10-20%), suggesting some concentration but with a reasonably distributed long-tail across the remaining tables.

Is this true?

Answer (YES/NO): YES